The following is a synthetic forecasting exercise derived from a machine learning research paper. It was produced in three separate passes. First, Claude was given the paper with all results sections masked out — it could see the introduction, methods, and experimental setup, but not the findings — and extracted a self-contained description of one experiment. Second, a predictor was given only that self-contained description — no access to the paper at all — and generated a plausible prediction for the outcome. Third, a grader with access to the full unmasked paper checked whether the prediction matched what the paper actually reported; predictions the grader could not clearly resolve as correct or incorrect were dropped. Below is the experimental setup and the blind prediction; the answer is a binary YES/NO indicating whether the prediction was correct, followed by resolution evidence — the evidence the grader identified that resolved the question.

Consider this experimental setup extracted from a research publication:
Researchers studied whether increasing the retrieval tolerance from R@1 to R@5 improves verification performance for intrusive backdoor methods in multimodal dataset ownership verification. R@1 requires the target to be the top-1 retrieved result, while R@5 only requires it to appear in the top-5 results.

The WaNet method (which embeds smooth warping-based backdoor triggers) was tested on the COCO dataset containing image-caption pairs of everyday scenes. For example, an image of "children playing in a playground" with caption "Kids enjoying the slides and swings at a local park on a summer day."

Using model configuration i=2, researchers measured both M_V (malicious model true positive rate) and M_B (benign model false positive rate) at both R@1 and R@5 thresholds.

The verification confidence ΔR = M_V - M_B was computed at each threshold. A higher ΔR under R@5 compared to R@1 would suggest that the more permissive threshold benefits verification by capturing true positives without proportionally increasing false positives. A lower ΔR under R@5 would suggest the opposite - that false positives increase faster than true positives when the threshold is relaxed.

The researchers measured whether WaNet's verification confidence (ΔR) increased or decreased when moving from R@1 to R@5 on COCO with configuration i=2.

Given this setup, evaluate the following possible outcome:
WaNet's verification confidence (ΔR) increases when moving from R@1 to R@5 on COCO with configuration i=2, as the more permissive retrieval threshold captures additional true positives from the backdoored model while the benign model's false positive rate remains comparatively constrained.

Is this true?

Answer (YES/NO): YES